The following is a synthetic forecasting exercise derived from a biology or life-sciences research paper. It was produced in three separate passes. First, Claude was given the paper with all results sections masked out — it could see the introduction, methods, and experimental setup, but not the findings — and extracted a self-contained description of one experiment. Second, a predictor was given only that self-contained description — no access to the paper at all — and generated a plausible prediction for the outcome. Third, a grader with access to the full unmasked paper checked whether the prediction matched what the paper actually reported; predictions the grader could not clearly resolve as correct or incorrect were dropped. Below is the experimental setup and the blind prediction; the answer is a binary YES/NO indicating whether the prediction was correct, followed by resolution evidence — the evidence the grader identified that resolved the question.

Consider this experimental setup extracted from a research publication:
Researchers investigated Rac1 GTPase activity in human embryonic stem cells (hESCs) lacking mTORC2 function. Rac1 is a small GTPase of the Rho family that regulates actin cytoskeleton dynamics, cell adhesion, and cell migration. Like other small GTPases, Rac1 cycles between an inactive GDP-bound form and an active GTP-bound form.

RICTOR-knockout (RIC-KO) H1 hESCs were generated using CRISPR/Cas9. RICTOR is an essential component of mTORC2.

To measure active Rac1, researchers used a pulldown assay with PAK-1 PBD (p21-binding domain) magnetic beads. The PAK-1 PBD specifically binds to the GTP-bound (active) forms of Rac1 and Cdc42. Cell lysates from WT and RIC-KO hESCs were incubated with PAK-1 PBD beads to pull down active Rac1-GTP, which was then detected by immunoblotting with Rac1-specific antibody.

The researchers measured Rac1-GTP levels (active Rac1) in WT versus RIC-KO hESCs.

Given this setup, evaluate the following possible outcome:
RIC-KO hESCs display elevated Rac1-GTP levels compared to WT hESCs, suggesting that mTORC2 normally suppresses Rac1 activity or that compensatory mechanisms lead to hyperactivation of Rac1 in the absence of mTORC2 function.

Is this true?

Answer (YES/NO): NO